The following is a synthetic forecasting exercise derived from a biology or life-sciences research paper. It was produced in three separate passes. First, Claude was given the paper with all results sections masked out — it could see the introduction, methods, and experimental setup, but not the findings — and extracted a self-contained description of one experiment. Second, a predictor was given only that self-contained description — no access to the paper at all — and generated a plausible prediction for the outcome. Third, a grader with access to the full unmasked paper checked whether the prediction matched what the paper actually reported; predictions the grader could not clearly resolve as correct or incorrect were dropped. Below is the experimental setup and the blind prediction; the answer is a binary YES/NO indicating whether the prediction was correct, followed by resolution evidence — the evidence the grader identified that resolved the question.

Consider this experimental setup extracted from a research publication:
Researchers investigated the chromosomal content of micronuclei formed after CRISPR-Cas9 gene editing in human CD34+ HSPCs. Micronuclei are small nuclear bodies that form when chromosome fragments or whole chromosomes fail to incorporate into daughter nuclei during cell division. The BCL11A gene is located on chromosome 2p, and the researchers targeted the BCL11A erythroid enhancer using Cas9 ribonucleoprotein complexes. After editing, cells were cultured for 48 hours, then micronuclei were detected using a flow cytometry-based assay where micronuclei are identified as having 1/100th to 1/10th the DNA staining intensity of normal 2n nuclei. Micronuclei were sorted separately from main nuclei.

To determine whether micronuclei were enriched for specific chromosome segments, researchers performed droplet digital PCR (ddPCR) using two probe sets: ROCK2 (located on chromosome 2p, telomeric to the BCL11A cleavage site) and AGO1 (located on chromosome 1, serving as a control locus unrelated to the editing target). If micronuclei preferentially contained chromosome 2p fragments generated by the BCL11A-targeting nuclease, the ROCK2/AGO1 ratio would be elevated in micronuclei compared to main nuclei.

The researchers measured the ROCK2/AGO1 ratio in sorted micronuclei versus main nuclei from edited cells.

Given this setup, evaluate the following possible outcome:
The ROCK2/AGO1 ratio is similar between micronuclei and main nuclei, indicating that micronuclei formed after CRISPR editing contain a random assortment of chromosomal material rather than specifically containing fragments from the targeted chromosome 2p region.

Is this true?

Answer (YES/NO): NO